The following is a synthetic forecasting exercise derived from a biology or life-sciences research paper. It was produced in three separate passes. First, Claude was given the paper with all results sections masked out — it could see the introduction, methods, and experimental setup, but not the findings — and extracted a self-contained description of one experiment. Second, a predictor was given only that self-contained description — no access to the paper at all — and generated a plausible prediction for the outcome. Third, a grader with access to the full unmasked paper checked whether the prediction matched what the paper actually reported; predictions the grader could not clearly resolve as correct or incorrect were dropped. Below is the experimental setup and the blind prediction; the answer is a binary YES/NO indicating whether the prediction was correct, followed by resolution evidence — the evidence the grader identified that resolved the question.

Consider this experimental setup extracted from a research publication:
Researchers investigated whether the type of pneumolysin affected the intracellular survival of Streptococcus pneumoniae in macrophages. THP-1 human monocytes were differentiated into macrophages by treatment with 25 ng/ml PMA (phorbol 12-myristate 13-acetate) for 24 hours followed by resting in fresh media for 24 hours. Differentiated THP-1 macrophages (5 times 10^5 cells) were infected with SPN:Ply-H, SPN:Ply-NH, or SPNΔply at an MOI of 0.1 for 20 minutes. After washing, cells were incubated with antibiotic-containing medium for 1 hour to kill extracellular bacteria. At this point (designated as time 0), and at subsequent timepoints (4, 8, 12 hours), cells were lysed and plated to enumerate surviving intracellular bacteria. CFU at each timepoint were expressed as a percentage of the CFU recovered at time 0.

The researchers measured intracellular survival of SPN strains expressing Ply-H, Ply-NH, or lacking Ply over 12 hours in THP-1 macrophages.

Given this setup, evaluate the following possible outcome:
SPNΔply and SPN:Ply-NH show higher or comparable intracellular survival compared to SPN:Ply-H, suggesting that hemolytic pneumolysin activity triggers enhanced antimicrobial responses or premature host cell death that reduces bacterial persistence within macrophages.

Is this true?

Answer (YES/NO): YES